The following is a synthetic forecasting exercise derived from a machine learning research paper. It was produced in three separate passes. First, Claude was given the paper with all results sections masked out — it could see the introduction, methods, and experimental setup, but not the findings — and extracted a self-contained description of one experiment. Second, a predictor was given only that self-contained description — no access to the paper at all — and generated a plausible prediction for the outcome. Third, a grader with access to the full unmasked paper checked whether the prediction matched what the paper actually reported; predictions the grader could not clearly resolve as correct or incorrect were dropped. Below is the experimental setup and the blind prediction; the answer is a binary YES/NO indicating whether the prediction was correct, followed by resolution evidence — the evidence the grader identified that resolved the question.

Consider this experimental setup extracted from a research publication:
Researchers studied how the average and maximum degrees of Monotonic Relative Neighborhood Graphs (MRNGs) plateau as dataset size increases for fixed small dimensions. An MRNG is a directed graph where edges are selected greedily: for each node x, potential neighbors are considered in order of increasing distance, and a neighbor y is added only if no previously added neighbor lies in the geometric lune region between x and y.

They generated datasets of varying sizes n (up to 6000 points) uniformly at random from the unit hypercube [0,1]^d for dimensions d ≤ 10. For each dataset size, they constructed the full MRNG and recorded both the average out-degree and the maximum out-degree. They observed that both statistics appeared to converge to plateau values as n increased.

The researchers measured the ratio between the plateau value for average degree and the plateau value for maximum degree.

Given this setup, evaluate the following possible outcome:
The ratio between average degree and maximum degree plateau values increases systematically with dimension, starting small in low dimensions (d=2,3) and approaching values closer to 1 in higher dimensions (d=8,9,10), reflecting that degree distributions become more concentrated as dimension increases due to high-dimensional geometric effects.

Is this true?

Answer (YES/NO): NO